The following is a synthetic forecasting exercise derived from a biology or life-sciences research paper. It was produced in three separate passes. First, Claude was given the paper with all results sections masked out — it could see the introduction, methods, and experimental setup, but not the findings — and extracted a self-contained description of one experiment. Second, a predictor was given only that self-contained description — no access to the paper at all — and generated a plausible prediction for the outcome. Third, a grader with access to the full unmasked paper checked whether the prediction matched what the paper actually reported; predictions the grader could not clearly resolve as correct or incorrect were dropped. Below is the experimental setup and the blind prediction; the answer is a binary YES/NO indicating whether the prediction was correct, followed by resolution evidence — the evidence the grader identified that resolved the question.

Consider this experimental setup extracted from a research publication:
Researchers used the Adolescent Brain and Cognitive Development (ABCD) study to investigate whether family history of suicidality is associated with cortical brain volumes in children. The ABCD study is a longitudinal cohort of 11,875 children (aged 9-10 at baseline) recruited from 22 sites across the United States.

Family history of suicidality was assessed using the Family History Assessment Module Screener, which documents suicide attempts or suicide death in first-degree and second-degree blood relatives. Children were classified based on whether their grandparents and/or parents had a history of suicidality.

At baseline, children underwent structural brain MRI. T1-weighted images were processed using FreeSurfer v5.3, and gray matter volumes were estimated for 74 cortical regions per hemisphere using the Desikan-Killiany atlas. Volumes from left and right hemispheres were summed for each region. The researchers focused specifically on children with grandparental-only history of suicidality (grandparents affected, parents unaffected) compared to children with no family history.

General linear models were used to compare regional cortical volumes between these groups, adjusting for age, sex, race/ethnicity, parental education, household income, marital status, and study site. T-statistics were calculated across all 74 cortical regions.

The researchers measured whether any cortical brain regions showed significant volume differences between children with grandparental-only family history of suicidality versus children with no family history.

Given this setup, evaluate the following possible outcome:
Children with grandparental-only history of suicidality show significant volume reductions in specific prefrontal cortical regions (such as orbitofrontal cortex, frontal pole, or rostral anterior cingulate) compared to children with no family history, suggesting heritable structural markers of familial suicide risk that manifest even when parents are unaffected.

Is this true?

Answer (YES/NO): NO